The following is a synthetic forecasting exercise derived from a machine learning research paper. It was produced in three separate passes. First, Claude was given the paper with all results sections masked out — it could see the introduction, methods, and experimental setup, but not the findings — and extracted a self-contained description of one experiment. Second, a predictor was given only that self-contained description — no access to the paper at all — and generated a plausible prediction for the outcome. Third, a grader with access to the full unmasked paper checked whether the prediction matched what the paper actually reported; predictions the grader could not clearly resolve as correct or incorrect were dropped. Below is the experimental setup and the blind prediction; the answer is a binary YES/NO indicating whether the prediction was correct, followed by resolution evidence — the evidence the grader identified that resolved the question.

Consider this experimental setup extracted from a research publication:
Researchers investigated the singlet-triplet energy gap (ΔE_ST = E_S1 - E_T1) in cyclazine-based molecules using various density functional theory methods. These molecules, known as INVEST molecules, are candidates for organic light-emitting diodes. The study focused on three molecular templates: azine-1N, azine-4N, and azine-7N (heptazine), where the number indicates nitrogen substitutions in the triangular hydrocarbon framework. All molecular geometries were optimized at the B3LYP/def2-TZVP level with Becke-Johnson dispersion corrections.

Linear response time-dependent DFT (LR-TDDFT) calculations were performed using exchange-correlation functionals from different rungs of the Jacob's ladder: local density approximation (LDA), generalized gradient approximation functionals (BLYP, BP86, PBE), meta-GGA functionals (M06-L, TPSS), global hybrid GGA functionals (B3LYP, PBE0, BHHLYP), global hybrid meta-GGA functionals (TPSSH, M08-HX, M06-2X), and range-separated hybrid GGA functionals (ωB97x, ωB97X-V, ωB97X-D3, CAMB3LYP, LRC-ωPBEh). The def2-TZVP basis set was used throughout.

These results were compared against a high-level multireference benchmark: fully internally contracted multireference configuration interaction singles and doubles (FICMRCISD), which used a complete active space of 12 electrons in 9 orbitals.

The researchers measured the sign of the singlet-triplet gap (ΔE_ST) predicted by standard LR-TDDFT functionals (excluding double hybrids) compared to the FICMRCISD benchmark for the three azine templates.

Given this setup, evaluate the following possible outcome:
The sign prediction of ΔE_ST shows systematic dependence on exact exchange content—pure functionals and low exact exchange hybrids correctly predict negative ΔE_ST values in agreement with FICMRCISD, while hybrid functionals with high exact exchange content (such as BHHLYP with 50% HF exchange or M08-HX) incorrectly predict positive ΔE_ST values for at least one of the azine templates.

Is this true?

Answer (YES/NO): NO